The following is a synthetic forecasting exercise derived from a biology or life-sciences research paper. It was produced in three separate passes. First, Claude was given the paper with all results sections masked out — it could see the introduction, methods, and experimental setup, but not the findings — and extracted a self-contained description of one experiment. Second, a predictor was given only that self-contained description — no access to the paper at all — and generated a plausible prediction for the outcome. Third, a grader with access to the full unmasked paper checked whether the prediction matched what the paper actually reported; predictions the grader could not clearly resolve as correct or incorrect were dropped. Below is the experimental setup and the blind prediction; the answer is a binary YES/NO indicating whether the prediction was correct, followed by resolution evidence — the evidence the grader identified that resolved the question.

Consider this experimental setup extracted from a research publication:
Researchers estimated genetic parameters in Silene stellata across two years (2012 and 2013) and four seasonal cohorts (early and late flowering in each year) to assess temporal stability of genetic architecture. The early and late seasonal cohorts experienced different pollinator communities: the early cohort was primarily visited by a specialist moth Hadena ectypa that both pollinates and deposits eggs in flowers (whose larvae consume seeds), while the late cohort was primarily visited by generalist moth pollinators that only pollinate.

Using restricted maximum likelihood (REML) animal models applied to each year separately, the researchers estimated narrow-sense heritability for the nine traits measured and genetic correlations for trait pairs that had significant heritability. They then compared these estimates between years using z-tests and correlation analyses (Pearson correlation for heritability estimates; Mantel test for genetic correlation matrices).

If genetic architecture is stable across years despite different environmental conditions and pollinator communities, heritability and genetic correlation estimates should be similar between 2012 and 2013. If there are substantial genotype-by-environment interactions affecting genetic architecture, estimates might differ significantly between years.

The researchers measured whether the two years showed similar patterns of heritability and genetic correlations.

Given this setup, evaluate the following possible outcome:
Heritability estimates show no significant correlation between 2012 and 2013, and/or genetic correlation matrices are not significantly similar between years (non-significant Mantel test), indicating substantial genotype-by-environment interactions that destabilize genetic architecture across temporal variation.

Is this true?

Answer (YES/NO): NO